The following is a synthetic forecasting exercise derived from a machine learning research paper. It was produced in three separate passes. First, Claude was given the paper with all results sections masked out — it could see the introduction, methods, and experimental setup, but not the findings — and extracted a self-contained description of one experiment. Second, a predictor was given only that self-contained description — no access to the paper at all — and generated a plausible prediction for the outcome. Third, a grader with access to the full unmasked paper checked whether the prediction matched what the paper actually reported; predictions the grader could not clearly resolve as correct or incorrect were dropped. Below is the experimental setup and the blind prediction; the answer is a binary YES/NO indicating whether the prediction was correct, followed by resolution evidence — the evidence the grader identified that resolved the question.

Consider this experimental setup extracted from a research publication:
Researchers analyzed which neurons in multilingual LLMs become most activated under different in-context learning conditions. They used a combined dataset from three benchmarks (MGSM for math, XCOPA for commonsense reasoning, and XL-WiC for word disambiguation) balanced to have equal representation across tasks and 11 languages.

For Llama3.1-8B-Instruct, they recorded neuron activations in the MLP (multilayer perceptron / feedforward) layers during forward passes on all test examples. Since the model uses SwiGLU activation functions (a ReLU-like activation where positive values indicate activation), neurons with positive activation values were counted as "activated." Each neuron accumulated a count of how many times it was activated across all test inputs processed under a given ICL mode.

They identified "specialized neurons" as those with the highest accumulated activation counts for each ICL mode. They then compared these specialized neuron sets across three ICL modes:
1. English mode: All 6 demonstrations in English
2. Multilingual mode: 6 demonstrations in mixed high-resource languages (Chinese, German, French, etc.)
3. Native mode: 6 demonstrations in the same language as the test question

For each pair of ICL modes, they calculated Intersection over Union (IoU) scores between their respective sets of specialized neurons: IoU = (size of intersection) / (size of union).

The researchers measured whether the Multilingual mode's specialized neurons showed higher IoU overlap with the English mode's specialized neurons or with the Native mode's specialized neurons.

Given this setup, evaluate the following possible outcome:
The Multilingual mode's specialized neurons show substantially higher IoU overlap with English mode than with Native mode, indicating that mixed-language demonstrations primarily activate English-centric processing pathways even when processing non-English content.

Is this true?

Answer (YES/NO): NO